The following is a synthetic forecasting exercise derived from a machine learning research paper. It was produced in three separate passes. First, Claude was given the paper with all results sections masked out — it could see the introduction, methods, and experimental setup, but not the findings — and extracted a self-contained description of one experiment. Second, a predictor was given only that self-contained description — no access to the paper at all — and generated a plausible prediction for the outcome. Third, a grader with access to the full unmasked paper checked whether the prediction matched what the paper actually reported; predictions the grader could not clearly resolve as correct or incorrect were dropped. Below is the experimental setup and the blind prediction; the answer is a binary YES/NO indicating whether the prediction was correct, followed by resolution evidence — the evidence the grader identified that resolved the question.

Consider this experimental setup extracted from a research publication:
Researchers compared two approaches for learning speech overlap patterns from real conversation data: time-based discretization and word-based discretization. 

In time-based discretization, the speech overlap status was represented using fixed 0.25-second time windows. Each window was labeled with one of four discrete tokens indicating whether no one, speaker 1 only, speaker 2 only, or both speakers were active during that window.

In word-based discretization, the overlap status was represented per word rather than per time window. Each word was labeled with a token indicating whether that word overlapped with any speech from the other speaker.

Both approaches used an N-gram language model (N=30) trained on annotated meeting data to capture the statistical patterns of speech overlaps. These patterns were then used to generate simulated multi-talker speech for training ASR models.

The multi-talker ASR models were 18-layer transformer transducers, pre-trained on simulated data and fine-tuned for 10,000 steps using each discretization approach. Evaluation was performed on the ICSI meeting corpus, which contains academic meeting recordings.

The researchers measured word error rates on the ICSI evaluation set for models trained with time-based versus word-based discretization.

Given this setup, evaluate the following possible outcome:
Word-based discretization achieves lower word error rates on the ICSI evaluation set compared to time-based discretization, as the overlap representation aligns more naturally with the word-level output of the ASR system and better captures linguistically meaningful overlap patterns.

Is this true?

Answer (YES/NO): YES